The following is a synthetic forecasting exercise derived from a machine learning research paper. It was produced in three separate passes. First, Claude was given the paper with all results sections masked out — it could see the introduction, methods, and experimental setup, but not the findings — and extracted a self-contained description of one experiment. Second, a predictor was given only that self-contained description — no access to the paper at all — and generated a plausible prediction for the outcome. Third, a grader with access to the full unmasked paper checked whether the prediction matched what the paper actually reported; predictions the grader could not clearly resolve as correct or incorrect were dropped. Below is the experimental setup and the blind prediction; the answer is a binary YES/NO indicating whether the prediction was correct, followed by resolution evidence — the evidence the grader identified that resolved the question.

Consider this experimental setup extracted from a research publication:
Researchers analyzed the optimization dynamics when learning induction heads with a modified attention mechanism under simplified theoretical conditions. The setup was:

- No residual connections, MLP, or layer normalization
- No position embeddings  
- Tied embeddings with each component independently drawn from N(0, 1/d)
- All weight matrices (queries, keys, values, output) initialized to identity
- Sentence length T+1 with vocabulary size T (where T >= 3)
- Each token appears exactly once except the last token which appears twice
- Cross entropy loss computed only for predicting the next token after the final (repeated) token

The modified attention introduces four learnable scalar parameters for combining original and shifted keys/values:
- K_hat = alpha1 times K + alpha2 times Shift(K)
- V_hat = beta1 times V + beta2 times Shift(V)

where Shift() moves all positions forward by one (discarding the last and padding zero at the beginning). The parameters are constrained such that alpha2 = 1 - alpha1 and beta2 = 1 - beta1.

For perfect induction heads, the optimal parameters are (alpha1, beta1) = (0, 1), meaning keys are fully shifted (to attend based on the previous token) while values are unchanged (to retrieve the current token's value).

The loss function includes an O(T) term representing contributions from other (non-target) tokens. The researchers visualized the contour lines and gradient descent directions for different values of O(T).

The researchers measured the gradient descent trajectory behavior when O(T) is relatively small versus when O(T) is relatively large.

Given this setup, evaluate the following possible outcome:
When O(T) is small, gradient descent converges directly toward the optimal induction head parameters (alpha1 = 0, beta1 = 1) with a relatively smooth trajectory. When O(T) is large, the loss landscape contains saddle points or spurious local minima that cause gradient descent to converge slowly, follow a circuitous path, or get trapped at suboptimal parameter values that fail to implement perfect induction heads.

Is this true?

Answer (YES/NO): NO